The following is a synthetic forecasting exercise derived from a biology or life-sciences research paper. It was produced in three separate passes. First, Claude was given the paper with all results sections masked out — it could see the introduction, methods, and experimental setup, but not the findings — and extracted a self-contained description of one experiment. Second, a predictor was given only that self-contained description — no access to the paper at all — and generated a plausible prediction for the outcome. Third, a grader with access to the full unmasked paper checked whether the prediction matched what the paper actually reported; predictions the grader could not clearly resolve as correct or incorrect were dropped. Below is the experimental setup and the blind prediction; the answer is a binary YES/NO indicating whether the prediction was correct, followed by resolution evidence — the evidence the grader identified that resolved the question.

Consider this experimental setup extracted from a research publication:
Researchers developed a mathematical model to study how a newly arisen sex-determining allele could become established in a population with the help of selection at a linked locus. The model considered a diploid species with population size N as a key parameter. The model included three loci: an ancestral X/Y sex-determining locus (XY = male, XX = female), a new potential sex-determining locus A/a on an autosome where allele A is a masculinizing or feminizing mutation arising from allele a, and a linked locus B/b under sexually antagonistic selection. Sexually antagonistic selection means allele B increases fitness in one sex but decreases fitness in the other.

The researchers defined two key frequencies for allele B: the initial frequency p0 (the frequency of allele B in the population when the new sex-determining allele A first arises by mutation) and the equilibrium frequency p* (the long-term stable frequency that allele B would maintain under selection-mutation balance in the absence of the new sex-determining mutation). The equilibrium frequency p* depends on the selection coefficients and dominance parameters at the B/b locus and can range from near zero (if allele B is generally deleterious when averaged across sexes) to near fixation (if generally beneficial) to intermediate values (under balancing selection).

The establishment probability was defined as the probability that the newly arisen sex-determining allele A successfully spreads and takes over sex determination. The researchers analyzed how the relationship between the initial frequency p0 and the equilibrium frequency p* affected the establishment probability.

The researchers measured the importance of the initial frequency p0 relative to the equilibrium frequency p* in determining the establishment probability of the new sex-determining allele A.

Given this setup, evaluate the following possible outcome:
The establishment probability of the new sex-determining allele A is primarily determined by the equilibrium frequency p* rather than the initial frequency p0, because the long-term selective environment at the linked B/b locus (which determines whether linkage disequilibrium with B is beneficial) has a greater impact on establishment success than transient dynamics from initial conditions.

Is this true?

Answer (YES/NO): YES